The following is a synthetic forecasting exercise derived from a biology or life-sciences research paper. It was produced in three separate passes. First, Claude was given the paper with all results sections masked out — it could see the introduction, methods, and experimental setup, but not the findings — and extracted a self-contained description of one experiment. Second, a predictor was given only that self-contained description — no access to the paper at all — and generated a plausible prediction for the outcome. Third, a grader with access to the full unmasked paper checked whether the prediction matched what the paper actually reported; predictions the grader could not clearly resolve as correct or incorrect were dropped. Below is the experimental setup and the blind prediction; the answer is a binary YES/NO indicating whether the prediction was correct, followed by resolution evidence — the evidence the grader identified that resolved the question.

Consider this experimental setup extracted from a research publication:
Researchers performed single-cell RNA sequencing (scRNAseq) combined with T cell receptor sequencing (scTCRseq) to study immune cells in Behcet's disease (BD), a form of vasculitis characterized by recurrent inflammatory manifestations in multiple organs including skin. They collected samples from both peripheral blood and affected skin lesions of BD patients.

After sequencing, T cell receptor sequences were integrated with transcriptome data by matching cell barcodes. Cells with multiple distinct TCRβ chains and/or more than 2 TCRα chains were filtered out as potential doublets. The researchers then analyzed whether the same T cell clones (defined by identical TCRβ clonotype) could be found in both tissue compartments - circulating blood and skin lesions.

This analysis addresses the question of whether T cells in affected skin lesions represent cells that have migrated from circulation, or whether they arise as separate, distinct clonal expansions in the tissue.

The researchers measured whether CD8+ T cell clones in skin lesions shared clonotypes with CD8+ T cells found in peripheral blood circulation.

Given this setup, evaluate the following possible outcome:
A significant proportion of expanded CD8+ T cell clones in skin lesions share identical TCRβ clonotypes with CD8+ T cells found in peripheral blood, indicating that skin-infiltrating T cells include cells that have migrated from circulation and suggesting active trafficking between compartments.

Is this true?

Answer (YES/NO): YES